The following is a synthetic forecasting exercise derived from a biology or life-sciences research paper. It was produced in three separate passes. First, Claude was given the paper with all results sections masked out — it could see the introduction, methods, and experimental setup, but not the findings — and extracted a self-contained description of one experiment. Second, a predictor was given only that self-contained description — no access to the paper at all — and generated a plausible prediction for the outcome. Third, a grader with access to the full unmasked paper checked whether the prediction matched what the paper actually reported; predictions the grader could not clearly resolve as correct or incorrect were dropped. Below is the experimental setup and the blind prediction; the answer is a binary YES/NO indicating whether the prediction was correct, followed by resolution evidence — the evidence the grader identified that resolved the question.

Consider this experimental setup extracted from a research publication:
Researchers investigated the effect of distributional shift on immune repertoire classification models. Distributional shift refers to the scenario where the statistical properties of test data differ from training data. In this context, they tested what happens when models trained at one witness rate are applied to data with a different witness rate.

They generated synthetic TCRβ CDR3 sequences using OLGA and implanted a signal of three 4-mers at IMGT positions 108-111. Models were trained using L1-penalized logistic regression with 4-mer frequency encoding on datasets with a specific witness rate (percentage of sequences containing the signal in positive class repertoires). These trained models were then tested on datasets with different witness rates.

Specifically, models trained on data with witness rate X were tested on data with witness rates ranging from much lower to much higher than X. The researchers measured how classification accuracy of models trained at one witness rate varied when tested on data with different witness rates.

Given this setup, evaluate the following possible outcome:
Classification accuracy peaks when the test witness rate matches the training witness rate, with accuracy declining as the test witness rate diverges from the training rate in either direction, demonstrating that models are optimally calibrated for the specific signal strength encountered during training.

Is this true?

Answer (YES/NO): NO